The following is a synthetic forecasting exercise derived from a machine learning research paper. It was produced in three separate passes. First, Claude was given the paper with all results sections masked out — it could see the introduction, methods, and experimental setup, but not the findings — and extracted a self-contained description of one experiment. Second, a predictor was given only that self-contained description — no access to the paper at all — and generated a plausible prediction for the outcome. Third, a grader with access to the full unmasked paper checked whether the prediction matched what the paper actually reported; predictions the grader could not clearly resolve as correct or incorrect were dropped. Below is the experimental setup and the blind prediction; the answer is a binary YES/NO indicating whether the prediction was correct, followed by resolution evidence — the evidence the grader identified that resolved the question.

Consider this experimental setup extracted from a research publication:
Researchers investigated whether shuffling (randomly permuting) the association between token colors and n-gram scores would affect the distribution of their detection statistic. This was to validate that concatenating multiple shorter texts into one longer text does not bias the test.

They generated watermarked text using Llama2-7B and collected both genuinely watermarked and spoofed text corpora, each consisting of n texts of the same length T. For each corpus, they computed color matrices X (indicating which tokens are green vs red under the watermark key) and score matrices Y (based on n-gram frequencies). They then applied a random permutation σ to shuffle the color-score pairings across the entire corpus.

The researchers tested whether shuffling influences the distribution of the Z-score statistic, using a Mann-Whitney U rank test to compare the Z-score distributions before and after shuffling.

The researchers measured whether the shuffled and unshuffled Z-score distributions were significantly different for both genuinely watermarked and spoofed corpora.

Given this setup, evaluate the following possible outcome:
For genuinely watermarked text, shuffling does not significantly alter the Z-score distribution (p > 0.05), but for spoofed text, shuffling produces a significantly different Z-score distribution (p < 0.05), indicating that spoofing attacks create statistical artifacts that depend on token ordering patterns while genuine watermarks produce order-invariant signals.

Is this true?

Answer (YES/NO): NO